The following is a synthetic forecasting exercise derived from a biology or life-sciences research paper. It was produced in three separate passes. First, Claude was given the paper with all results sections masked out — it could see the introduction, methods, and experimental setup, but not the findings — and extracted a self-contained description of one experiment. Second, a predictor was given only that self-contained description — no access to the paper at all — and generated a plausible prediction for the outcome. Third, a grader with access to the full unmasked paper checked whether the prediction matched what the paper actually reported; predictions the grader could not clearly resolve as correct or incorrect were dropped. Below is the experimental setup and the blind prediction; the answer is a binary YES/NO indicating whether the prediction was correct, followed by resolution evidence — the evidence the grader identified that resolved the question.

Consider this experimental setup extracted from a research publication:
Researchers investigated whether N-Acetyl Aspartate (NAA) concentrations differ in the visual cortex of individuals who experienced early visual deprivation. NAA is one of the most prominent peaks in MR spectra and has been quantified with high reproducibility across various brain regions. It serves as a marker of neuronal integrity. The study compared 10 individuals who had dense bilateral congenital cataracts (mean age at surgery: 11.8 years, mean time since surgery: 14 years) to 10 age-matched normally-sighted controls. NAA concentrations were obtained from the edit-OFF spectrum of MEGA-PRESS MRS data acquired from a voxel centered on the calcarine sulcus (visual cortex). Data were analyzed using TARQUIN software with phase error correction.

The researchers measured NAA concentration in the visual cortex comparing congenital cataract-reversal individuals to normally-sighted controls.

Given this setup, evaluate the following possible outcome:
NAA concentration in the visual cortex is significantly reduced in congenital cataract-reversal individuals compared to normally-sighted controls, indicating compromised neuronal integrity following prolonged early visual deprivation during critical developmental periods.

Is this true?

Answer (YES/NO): NO